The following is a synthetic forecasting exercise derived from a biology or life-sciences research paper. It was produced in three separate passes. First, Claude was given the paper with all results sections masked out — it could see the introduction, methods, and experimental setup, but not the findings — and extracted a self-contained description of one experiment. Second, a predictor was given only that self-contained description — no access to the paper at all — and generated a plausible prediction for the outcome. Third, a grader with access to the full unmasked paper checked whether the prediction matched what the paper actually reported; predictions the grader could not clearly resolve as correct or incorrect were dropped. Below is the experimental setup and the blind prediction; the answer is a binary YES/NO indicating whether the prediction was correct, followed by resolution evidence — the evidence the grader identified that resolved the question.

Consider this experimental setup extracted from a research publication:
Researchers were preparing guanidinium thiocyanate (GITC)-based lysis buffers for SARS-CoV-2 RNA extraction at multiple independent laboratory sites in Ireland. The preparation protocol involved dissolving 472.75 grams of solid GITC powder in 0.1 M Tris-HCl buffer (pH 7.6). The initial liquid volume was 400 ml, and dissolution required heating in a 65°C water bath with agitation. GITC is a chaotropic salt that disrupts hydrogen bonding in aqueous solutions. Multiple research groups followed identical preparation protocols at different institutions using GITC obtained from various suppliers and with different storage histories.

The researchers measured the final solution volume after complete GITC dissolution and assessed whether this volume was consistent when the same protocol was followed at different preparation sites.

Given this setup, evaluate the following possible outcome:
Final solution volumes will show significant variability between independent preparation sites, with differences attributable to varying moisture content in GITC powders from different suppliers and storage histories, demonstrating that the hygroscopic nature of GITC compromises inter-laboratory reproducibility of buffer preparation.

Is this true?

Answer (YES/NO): NO